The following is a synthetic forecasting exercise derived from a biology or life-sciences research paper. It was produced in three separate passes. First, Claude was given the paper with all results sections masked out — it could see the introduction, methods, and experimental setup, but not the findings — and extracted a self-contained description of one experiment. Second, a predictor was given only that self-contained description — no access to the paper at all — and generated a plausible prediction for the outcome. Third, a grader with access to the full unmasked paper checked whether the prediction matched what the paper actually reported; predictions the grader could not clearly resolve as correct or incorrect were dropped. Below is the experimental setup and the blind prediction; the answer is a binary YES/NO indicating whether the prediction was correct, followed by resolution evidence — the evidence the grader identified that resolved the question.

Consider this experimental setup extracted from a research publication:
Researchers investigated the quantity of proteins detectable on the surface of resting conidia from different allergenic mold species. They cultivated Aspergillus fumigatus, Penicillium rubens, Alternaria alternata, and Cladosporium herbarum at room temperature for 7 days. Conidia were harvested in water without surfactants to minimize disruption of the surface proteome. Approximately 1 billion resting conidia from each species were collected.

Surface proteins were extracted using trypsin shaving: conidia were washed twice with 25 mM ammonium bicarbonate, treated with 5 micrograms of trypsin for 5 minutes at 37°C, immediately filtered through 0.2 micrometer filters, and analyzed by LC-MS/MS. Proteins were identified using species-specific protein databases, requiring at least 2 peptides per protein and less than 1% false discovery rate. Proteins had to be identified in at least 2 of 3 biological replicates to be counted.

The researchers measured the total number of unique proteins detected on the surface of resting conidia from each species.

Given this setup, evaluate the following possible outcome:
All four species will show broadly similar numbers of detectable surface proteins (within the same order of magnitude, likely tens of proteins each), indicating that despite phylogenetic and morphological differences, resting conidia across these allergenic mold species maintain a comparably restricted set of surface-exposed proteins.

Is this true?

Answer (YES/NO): NO